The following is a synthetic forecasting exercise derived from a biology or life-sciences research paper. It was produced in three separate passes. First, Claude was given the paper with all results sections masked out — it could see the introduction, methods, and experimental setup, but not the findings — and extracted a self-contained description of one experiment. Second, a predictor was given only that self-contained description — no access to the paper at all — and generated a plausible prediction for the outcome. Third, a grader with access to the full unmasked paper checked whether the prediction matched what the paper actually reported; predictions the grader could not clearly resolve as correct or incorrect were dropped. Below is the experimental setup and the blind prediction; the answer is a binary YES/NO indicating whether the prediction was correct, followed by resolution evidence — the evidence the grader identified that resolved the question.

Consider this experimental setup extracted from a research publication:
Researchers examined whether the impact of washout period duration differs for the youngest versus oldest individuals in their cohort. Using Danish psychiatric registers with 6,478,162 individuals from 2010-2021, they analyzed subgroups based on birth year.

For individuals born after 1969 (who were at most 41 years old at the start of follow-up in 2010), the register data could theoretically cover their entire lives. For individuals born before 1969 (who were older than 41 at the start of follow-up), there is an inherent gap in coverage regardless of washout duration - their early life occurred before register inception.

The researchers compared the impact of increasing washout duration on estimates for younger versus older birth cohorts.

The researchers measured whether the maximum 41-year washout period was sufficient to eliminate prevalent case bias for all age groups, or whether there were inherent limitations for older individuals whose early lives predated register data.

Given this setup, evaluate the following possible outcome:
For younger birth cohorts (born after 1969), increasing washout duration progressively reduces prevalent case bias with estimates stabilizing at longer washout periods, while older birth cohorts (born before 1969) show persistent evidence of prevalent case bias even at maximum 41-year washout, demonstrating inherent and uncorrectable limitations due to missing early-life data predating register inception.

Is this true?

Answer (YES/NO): YES